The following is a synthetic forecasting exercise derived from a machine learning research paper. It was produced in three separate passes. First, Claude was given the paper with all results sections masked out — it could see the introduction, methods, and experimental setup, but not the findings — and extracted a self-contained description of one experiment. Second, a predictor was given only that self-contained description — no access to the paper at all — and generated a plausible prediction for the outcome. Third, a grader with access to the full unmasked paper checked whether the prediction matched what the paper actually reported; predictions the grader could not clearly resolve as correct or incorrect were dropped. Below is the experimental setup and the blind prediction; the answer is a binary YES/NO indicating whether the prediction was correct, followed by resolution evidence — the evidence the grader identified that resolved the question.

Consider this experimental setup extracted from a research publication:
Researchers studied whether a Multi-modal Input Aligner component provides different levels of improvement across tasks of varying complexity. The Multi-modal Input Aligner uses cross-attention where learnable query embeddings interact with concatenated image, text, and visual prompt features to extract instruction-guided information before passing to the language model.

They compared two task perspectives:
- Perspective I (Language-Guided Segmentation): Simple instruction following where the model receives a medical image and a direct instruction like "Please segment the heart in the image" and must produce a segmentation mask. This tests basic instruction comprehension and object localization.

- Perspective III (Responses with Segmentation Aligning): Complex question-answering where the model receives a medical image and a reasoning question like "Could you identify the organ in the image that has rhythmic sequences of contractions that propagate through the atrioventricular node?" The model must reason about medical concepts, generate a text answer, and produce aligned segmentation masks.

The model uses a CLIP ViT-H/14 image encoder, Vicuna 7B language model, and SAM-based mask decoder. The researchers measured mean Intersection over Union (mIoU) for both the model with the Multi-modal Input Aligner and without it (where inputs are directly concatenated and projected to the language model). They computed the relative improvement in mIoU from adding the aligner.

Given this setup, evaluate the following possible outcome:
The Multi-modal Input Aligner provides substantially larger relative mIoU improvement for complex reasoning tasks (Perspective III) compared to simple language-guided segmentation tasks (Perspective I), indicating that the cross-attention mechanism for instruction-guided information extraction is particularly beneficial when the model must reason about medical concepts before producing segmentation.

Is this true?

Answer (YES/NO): YES